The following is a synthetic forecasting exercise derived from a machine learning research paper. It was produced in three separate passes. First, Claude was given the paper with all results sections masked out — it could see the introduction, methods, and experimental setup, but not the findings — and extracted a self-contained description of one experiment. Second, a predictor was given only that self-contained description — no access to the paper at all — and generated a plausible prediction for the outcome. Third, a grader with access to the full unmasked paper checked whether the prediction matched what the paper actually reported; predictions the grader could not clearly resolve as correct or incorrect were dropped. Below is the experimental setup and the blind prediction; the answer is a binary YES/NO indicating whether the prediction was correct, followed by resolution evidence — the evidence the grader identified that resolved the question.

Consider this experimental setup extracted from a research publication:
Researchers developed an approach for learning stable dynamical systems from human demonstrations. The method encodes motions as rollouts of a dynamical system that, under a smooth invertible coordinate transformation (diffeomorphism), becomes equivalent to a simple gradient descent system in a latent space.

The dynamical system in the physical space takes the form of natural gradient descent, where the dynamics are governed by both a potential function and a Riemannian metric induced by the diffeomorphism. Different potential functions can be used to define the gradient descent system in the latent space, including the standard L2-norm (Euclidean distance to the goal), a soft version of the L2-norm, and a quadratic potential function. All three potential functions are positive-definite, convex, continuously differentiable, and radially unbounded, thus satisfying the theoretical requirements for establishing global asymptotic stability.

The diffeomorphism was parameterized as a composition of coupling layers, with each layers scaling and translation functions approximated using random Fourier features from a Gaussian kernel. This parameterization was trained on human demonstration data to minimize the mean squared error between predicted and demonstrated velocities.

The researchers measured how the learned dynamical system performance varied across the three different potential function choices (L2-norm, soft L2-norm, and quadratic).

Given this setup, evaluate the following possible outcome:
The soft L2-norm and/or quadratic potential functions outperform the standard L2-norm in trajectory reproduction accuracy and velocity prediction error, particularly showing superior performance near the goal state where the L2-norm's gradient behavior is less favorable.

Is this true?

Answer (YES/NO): NO